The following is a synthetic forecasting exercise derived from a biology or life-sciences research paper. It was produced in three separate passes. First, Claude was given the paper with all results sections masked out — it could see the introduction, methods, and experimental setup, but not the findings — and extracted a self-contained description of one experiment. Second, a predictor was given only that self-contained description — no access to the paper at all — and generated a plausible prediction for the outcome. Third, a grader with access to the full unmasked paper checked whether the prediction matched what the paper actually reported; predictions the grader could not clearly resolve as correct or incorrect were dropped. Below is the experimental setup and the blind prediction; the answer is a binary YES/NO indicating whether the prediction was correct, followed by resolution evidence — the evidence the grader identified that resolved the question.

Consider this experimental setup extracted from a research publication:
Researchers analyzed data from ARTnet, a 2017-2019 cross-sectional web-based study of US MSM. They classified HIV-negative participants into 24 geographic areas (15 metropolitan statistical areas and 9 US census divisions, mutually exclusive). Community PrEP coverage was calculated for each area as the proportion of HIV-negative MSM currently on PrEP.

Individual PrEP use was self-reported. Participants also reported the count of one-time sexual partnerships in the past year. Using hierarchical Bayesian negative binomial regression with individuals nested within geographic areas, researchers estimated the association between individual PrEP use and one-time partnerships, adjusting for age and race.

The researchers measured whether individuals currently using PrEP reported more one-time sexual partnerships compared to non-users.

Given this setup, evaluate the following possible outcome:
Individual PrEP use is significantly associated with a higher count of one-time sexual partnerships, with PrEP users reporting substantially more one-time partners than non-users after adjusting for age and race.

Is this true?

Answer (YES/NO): YES